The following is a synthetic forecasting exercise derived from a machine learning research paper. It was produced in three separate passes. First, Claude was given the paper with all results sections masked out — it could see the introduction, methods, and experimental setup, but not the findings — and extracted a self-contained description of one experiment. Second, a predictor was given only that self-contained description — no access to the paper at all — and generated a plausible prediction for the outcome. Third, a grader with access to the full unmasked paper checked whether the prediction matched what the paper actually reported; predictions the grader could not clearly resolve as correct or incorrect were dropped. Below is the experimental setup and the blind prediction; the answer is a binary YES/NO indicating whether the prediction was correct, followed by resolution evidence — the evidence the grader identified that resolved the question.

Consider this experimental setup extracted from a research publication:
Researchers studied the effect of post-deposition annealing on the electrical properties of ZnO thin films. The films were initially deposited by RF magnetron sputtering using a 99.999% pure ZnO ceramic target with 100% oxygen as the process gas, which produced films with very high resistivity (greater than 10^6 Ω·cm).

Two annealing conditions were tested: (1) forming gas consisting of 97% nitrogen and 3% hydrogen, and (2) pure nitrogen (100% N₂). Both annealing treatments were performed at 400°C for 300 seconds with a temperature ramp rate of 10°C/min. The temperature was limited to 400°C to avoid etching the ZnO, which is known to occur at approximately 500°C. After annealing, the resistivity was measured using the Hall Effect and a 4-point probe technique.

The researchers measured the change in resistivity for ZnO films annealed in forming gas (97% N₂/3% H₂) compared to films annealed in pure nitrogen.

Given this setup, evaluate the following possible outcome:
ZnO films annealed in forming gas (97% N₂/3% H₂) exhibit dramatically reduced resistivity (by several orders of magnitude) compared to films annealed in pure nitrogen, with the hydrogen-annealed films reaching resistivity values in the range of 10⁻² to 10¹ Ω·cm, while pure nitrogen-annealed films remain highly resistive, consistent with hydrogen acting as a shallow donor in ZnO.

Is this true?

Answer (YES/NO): YES